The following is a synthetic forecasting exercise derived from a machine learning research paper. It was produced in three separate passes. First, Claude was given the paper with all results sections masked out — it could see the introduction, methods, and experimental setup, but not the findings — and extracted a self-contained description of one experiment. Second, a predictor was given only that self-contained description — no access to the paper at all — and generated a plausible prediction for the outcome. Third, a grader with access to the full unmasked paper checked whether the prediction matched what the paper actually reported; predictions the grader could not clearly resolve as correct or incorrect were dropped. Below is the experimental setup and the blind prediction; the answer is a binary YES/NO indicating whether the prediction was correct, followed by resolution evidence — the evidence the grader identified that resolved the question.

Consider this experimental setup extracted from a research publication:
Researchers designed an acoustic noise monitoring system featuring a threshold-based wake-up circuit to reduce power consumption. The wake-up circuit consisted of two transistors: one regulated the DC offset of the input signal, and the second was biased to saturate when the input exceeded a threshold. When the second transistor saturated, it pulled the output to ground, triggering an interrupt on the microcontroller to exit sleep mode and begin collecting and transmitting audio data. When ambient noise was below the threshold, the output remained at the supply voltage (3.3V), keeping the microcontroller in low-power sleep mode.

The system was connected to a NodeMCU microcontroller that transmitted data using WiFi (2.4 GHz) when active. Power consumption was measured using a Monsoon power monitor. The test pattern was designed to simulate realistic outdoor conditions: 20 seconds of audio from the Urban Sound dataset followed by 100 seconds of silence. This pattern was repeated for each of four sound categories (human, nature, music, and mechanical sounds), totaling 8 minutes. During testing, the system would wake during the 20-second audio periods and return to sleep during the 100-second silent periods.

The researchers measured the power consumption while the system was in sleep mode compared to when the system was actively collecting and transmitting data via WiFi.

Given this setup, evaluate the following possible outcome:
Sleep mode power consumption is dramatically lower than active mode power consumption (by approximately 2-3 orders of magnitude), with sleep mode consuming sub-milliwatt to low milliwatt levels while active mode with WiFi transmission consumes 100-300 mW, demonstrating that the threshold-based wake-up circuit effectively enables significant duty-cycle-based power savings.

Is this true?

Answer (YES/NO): NO